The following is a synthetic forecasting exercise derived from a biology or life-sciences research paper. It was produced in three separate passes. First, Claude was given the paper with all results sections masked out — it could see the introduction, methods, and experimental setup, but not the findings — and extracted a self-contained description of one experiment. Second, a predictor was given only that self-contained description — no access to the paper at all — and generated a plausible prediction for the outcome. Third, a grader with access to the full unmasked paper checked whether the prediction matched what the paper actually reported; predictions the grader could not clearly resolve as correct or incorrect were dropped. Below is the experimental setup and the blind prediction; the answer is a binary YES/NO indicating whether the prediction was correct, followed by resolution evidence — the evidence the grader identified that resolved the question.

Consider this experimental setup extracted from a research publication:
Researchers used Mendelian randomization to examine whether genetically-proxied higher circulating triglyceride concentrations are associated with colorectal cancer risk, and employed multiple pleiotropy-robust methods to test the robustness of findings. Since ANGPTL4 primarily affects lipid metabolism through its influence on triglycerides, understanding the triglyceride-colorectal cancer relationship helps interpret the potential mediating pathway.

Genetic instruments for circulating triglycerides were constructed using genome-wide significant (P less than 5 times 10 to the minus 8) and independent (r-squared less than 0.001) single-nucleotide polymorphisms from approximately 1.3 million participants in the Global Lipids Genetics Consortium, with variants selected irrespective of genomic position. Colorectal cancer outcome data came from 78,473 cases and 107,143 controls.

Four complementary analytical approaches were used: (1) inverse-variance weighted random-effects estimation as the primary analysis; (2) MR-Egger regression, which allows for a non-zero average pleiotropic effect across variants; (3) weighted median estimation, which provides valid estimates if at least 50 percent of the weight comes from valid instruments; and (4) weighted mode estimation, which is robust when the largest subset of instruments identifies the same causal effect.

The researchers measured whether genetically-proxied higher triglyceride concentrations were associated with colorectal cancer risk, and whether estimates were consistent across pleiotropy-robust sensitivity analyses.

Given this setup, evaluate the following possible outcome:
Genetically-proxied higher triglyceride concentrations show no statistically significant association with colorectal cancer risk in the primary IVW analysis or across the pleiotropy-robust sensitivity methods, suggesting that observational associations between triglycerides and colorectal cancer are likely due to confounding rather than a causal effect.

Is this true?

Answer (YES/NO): YES